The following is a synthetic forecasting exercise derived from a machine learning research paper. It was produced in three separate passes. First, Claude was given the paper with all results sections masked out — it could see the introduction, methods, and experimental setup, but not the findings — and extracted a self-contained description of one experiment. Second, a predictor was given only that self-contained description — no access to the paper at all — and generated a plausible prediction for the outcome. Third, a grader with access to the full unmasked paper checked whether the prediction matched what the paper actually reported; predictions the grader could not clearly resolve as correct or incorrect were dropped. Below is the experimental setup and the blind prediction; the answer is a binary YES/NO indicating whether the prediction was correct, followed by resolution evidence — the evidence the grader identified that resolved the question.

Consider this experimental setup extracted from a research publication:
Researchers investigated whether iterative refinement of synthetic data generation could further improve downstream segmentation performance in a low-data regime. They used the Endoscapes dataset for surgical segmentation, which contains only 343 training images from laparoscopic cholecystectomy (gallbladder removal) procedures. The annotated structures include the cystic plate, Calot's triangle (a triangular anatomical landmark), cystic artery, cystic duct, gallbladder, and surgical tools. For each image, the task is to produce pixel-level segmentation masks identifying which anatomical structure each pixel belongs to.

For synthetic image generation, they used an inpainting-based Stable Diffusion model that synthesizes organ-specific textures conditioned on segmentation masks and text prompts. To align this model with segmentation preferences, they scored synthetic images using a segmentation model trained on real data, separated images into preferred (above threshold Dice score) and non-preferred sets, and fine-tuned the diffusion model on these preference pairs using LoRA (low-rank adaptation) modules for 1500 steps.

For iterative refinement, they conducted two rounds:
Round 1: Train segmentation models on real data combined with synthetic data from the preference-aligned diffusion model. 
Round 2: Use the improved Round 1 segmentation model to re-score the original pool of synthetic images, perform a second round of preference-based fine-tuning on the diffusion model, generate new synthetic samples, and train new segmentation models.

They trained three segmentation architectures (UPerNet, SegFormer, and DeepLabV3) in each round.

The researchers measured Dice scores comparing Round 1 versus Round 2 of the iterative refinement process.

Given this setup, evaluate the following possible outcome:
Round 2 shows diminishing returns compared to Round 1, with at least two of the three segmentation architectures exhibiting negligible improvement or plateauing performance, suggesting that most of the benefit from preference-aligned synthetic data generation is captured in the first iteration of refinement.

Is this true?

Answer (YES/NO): NO